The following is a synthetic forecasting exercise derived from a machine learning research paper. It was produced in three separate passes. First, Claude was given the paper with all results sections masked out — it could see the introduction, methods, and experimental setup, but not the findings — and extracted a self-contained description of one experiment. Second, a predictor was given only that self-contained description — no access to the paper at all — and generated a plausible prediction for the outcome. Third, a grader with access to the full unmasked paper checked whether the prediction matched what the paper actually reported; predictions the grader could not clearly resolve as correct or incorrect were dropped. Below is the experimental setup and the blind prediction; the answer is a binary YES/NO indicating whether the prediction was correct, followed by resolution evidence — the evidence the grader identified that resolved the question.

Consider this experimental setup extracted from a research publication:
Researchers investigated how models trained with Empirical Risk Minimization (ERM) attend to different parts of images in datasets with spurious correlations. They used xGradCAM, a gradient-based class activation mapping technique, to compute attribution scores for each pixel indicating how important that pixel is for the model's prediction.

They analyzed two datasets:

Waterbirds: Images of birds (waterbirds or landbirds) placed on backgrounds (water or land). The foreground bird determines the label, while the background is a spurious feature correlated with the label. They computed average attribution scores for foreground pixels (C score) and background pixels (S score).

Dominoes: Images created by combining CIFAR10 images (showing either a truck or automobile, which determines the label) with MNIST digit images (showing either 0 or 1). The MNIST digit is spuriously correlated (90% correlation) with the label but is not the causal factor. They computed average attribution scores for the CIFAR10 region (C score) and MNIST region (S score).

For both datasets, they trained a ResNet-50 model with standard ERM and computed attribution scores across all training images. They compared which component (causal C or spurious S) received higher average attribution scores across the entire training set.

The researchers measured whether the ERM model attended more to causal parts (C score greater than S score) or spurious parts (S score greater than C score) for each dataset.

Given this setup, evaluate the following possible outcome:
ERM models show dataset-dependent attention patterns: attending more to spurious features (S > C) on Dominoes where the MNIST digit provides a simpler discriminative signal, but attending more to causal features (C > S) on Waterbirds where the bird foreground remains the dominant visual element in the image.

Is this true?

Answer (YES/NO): YES